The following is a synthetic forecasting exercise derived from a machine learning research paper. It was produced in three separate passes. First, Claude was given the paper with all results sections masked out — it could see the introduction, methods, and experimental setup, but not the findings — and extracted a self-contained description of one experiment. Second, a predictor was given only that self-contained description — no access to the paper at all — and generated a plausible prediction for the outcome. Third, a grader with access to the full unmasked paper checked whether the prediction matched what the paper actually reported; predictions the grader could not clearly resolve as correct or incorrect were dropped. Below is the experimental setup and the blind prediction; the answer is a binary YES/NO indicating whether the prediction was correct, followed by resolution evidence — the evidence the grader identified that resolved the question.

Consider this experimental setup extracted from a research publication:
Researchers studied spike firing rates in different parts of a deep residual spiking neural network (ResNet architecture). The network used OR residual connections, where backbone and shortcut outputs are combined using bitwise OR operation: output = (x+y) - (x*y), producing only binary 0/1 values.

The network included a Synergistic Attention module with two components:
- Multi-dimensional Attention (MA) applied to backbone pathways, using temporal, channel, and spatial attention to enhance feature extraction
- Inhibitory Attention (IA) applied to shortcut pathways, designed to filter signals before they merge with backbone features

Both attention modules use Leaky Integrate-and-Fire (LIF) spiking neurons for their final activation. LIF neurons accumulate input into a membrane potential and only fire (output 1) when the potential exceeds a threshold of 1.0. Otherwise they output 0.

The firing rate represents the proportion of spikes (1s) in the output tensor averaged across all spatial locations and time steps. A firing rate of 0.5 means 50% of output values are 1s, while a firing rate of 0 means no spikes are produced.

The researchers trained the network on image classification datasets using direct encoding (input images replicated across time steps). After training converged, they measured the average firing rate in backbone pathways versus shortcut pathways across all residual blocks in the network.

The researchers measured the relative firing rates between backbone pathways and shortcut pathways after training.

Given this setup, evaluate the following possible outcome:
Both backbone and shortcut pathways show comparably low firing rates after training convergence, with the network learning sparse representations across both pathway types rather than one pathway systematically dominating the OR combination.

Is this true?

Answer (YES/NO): NO